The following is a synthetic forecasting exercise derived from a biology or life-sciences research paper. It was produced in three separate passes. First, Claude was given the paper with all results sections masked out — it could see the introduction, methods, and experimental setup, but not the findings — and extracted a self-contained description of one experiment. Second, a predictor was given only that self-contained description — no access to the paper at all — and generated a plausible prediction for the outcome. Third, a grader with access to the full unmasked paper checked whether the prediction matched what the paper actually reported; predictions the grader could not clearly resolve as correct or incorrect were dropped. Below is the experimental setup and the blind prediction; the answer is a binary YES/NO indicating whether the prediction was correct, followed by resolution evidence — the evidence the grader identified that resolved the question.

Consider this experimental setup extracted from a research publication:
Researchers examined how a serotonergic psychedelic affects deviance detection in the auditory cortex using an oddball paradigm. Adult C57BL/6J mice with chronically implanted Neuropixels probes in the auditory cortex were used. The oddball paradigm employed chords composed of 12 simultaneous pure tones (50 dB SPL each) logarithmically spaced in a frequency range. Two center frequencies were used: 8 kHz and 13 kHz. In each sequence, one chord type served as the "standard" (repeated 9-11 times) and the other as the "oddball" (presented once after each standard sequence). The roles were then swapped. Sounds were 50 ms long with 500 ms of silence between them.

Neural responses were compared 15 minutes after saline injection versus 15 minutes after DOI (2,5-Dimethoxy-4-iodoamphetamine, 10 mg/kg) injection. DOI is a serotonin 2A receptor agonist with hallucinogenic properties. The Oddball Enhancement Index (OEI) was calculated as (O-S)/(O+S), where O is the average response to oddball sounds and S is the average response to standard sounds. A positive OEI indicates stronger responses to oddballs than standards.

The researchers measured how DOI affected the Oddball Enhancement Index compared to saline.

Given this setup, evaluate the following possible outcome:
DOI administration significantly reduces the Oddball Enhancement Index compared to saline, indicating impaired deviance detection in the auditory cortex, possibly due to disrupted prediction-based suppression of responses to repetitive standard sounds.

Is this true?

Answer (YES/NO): NO